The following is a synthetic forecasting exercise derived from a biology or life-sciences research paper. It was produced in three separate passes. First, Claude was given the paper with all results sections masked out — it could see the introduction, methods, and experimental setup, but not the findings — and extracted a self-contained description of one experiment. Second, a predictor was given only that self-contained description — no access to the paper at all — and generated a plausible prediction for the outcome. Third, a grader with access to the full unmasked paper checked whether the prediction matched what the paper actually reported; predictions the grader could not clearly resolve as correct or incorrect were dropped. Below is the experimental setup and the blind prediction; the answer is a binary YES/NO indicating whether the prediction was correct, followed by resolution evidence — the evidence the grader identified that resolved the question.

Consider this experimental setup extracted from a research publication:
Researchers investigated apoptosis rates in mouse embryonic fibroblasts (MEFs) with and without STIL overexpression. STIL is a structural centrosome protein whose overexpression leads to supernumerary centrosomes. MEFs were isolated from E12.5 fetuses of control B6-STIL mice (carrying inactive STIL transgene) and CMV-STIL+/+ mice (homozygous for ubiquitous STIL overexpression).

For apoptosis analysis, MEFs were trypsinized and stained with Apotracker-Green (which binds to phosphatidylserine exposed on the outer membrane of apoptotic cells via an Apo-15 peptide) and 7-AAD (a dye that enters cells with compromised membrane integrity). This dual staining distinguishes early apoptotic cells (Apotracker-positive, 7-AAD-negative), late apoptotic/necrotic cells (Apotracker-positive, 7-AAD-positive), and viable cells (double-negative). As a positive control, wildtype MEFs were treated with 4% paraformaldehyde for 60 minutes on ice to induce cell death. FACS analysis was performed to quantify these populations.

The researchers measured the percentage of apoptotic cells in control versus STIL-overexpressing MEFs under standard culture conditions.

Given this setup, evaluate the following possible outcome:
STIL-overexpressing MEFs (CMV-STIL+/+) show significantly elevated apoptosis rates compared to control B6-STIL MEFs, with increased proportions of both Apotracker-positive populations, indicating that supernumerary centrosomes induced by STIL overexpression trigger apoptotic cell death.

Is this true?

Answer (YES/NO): YES